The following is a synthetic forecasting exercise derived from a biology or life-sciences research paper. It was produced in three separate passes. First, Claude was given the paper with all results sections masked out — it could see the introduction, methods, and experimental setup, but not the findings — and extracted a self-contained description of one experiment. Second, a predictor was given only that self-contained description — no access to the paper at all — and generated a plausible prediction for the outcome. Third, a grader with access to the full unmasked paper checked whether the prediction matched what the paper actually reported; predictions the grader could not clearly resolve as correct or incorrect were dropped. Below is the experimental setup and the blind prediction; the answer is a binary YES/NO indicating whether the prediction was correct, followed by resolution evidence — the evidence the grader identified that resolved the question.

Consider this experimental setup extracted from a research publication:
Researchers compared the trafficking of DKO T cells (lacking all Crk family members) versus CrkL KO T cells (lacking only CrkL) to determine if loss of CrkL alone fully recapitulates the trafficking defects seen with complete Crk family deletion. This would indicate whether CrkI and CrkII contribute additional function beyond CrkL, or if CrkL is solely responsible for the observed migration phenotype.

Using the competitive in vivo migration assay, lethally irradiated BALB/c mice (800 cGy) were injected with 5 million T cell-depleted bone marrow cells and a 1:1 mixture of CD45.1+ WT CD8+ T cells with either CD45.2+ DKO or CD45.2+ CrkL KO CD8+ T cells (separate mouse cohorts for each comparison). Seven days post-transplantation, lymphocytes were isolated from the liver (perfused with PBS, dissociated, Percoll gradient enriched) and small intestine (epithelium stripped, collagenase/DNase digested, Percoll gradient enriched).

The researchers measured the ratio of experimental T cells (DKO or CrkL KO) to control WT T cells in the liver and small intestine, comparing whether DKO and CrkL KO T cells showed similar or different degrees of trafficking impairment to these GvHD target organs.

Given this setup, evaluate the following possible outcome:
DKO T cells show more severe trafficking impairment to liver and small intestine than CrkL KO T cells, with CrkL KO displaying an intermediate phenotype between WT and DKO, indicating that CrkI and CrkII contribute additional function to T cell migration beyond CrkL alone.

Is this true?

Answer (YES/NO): NO